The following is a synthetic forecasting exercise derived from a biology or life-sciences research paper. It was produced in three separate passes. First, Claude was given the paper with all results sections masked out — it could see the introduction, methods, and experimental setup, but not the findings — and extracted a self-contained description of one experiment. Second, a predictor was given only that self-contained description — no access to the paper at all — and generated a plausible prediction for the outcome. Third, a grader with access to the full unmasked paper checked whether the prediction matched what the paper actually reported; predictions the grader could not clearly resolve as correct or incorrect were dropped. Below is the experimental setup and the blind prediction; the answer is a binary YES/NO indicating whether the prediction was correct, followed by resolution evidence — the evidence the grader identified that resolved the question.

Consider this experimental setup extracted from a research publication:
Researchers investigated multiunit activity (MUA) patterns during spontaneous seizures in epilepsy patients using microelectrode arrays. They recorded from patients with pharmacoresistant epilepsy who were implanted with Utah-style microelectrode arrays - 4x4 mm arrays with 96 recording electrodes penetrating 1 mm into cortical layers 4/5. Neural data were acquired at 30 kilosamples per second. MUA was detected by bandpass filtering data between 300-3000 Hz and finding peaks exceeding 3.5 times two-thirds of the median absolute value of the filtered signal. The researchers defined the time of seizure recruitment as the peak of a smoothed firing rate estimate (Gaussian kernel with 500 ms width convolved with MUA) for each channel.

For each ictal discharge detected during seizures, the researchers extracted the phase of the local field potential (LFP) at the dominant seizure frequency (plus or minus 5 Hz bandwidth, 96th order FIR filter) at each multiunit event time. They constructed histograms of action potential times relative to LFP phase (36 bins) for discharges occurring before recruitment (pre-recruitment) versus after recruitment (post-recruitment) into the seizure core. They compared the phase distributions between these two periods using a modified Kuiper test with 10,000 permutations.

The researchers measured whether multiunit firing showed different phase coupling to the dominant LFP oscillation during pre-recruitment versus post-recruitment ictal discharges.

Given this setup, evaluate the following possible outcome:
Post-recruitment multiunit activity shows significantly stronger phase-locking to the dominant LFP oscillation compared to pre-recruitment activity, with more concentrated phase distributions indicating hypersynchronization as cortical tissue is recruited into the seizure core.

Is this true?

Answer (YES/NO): NO